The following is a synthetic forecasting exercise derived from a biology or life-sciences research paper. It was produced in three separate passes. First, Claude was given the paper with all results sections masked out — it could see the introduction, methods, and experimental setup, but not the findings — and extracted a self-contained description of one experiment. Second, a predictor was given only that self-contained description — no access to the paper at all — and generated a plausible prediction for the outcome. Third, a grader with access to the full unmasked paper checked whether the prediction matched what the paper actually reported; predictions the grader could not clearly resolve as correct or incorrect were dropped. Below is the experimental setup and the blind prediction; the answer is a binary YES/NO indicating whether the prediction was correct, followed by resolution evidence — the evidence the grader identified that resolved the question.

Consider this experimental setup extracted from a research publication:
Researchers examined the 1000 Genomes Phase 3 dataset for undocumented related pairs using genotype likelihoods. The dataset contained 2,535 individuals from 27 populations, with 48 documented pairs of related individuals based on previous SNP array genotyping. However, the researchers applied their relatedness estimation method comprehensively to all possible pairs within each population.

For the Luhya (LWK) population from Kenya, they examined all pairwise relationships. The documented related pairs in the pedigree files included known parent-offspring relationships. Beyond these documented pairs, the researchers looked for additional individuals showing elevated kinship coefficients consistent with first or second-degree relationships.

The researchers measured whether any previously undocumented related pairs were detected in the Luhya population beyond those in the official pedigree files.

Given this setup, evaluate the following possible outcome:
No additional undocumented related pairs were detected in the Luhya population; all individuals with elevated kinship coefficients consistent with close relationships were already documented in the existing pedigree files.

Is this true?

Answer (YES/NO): NO